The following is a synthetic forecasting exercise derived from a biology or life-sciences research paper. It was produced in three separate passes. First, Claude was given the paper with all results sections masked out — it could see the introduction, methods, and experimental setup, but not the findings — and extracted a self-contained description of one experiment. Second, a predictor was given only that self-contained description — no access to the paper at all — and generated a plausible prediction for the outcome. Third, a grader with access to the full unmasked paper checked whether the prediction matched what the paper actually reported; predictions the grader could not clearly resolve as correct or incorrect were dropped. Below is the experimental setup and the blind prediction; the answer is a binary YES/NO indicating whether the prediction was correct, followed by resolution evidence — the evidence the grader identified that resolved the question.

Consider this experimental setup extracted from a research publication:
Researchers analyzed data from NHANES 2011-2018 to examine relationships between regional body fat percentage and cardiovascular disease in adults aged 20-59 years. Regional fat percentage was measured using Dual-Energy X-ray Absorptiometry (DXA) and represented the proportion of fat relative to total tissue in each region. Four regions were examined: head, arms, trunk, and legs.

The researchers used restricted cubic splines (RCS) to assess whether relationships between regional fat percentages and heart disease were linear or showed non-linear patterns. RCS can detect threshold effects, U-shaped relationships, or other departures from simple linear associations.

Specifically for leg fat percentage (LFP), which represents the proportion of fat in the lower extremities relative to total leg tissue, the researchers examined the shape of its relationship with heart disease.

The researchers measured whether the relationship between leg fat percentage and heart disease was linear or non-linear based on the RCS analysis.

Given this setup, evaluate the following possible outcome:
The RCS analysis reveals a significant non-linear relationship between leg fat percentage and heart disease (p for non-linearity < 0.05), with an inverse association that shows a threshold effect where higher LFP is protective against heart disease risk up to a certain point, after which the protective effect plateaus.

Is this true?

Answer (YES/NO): NO